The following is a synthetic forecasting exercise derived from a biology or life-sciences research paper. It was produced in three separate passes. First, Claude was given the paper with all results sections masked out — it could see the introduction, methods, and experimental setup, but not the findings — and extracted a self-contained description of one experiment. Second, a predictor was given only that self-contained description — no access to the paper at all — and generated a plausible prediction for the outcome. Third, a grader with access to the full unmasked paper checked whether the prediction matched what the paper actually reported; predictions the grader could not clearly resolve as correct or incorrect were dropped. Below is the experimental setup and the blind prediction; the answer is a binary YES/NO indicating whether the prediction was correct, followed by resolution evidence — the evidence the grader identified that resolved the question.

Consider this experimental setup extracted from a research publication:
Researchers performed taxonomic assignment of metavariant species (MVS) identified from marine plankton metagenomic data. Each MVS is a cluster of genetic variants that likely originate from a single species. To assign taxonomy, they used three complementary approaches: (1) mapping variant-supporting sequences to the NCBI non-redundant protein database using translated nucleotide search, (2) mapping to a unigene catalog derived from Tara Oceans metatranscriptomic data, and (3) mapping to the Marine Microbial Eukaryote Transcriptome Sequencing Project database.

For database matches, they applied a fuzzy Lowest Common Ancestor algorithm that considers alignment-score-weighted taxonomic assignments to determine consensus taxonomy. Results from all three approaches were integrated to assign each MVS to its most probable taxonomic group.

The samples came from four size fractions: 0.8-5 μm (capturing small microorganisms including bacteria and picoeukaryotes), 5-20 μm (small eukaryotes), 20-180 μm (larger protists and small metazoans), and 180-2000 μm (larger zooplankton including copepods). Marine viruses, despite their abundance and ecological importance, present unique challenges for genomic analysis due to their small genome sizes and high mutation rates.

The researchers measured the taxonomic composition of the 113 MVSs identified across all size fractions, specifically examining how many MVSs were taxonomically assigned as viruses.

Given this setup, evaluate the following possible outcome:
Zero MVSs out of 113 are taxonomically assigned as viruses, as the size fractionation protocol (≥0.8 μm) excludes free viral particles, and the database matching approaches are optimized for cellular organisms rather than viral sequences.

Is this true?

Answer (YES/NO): NO